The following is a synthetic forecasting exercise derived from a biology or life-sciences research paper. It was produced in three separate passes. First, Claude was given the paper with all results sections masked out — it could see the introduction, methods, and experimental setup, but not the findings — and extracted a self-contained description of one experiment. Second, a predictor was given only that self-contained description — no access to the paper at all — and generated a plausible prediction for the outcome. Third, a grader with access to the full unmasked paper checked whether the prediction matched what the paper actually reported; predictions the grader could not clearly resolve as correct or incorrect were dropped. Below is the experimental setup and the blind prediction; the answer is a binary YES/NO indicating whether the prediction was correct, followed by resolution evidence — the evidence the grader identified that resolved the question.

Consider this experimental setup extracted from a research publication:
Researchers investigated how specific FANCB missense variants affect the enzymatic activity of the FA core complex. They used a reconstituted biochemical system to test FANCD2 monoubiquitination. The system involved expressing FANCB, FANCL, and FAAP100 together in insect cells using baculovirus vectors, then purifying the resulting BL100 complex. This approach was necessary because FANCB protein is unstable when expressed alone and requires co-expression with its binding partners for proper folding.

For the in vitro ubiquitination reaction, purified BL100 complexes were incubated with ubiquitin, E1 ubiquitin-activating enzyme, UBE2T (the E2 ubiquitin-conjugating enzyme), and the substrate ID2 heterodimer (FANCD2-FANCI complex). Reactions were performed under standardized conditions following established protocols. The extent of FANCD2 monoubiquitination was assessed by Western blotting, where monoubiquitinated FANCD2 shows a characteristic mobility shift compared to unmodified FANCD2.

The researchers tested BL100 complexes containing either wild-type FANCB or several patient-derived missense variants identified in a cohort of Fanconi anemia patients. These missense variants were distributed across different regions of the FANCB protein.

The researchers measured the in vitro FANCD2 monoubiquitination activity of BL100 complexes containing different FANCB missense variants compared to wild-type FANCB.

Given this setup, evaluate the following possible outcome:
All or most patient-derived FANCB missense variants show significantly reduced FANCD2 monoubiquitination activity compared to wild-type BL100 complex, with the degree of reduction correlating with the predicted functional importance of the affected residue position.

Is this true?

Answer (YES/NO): NO